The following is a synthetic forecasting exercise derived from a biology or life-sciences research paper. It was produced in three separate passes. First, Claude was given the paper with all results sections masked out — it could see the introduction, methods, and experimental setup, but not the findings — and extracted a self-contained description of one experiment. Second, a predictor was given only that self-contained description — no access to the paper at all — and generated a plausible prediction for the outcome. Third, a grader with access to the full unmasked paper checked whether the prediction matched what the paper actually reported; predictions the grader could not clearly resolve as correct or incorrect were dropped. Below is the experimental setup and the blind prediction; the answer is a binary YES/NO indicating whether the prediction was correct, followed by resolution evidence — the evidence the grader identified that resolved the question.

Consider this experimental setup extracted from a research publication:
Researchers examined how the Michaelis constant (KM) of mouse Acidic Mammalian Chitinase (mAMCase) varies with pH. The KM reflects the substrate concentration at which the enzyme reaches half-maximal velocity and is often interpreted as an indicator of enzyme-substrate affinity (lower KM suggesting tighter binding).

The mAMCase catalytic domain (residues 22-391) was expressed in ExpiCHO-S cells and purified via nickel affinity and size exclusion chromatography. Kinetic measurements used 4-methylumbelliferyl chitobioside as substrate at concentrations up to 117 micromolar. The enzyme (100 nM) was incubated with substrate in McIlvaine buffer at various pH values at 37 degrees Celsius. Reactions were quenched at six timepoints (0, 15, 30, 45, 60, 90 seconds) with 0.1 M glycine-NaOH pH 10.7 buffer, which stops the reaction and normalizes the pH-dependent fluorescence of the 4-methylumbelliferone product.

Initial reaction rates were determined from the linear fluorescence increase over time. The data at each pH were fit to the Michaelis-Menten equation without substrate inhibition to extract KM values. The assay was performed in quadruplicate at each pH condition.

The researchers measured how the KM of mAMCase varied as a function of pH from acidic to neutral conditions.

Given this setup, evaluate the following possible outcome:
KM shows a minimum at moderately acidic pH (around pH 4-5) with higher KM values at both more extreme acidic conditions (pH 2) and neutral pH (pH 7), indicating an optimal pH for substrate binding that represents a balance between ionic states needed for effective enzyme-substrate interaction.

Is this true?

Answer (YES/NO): NO